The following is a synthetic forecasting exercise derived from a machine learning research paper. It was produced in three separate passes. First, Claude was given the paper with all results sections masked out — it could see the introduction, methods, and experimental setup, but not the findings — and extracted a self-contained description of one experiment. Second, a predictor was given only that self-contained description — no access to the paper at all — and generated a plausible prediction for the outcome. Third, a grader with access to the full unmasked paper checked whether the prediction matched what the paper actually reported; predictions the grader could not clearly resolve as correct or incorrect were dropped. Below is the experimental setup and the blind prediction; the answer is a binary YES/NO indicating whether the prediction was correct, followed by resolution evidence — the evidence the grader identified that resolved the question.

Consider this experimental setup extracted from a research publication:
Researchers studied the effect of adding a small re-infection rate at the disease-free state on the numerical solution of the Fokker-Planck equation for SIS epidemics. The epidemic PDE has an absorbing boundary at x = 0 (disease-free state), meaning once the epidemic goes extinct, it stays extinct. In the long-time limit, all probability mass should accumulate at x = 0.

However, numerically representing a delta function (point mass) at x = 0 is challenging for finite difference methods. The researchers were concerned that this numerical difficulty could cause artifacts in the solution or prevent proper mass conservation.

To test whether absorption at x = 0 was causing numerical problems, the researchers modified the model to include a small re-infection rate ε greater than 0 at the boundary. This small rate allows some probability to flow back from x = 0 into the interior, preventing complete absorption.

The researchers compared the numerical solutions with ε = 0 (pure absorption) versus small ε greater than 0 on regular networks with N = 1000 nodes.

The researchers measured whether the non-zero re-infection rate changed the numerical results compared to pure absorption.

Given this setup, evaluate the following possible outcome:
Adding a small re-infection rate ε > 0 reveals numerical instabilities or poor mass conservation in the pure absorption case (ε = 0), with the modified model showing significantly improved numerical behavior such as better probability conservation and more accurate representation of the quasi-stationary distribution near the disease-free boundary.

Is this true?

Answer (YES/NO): NO